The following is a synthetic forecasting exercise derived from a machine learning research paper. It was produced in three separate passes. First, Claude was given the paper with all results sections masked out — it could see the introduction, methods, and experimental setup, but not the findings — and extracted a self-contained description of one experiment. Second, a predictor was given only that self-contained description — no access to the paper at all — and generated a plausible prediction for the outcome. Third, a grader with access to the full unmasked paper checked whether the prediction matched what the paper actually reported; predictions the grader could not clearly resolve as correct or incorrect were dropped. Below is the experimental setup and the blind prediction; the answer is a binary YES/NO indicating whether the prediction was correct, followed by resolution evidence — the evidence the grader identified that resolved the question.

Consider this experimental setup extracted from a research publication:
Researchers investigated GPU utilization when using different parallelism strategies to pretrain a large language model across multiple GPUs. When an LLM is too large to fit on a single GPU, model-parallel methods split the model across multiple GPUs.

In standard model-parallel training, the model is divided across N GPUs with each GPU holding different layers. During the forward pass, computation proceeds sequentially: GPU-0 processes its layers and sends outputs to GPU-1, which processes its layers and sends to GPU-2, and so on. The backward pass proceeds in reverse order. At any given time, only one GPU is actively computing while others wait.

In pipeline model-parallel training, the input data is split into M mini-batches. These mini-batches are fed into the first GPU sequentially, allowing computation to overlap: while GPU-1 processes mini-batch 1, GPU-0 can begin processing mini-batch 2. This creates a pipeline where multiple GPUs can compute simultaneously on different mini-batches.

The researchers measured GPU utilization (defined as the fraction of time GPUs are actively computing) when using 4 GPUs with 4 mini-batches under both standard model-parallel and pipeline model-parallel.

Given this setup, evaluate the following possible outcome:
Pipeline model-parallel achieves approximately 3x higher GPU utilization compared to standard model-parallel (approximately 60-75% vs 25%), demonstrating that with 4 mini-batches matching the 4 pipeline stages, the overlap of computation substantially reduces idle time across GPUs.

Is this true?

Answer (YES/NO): NO